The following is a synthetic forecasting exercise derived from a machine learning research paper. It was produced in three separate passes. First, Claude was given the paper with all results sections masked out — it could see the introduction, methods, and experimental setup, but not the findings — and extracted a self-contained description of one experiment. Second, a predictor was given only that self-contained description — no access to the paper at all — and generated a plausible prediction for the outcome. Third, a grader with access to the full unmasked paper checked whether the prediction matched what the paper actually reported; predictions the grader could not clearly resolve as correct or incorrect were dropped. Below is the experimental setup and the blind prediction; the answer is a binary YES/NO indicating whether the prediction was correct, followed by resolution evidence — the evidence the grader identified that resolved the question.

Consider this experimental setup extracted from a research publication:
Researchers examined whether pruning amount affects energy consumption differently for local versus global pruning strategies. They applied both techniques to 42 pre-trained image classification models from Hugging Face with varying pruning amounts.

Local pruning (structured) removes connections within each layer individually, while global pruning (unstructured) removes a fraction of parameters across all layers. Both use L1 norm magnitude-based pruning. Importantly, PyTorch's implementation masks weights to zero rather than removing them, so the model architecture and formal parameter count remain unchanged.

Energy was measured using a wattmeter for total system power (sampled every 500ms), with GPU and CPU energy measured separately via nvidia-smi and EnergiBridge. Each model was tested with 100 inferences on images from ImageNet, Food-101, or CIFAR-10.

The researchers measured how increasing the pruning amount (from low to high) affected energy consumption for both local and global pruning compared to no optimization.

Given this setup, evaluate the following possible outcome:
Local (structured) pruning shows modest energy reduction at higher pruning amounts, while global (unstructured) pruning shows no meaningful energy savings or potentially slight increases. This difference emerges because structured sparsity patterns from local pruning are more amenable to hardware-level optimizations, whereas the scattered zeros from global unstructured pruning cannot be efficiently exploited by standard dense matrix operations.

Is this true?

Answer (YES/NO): NO